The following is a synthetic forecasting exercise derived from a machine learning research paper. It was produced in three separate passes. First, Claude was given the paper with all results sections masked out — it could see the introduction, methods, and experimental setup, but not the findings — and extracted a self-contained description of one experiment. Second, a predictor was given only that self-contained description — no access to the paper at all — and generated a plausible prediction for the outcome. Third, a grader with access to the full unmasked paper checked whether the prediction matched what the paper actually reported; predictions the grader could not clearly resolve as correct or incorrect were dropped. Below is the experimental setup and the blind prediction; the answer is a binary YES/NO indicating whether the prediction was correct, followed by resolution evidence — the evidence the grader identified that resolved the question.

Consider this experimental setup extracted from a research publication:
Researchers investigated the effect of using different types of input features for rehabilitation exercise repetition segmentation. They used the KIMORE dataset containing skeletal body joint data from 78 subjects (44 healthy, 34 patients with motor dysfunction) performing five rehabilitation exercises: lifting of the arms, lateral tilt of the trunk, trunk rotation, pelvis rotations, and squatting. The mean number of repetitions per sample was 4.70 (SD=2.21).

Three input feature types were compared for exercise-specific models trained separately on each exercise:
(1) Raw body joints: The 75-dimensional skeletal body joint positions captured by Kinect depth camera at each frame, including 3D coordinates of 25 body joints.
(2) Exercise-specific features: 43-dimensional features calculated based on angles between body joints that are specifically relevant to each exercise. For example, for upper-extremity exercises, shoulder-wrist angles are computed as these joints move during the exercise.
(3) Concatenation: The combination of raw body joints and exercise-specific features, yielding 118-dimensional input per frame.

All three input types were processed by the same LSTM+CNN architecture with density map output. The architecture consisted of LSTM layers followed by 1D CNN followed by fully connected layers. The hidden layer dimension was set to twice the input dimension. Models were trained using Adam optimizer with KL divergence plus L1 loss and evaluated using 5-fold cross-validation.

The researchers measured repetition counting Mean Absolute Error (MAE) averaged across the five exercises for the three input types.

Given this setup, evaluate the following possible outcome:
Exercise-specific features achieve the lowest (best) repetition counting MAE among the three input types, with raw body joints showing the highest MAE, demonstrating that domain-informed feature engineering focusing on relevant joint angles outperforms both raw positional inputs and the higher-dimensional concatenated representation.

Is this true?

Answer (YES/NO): NO